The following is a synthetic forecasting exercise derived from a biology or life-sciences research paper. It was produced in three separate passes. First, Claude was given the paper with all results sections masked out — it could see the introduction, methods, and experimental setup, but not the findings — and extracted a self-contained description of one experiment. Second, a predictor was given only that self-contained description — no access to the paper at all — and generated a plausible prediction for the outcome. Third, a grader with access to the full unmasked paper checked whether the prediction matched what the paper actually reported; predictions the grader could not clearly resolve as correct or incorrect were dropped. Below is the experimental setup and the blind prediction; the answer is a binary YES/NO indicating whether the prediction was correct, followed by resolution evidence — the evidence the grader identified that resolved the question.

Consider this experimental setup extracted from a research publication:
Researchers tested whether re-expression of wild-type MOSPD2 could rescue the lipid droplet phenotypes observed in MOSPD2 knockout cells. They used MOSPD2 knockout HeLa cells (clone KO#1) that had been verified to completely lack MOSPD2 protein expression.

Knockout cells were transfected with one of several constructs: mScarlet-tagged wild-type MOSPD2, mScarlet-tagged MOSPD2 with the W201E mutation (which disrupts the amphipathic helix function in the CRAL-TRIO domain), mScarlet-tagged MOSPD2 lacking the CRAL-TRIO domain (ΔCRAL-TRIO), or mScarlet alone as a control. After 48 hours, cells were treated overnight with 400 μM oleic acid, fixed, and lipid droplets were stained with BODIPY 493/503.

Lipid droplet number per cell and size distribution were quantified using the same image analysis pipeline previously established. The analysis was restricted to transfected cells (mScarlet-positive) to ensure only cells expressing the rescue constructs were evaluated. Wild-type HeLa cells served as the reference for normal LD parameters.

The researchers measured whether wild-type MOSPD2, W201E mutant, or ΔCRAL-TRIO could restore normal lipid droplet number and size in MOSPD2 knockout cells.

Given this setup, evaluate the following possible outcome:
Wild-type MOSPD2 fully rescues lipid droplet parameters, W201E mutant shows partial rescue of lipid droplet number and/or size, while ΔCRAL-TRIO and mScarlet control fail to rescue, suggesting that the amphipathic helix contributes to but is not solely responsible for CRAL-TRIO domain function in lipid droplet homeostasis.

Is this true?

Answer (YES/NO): NO